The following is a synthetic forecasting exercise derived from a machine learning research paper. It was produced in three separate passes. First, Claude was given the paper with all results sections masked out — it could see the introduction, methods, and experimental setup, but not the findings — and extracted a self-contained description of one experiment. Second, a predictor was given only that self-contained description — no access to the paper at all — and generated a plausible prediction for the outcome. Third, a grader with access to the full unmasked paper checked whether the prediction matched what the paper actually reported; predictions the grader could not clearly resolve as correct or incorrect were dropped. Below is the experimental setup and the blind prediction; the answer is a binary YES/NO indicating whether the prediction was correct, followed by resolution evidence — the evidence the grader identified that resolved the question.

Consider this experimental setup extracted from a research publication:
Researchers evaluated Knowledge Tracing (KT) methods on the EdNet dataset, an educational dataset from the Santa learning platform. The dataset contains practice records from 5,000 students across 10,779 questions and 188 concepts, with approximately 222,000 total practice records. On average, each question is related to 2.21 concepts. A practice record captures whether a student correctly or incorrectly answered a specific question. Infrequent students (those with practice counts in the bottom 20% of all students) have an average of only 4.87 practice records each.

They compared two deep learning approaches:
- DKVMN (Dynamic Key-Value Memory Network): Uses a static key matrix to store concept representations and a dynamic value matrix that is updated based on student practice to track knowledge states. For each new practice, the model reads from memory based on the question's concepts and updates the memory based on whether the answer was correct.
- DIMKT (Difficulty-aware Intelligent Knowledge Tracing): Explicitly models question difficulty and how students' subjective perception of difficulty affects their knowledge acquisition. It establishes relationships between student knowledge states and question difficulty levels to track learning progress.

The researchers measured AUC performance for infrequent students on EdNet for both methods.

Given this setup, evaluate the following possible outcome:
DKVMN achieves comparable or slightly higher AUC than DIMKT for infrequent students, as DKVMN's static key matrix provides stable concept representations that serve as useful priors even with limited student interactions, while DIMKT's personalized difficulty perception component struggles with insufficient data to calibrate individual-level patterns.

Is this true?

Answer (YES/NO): NO